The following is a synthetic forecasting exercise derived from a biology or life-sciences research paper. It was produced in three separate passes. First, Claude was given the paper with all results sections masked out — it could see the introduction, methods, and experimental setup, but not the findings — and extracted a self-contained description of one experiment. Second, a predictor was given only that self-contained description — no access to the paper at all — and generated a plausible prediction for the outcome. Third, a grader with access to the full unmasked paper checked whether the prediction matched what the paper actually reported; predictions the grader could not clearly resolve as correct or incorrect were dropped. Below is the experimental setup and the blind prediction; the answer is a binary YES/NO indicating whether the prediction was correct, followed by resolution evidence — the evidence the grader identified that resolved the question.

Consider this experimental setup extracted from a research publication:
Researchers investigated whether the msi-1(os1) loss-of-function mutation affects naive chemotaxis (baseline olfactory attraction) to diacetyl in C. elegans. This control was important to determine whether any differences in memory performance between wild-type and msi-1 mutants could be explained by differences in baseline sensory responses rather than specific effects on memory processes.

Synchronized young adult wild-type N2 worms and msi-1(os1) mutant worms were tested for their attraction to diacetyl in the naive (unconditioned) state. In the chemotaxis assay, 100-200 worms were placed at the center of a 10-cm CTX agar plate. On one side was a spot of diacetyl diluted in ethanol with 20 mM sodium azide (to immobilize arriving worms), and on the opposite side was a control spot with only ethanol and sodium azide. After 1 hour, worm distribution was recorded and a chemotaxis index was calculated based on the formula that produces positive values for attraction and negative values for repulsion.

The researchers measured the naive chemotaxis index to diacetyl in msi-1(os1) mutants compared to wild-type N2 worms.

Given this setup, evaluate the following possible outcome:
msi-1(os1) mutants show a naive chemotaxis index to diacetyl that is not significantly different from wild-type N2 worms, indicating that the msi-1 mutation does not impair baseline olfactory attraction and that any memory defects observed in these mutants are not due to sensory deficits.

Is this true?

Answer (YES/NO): YES